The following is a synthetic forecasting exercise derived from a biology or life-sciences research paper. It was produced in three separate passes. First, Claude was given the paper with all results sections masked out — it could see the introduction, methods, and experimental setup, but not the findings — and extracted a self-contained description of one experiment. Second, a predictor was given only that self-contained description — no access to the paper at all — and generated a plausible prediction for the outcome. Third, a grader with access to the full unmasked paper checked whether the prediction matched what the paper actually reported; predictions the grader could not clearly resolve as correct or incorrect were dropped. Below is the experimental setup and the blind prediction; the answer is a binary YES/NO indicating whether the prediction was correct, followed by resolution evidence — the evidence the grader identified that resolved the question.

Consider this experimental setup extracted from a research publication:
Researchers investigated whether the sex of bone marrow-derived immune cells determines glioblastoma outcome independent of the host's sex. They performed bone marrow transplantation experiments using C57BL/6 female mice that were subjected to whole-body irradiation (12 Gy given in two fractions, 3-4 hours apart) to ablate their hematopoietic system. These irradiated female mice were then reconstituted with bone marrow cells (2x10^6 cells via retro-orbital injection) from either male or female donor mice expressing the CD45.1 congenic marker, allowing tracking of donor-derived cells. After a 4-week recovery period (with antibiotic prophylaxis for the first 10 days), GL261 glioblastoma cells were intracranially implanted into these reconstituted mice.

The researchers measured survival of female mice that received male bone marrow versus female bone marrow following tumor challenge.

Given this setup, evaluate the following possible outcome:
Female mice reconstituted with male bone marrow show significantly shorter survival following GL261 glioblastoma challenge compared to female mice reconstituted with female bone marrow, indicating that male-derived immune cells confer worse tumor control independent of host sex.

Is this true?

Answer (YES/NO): YES